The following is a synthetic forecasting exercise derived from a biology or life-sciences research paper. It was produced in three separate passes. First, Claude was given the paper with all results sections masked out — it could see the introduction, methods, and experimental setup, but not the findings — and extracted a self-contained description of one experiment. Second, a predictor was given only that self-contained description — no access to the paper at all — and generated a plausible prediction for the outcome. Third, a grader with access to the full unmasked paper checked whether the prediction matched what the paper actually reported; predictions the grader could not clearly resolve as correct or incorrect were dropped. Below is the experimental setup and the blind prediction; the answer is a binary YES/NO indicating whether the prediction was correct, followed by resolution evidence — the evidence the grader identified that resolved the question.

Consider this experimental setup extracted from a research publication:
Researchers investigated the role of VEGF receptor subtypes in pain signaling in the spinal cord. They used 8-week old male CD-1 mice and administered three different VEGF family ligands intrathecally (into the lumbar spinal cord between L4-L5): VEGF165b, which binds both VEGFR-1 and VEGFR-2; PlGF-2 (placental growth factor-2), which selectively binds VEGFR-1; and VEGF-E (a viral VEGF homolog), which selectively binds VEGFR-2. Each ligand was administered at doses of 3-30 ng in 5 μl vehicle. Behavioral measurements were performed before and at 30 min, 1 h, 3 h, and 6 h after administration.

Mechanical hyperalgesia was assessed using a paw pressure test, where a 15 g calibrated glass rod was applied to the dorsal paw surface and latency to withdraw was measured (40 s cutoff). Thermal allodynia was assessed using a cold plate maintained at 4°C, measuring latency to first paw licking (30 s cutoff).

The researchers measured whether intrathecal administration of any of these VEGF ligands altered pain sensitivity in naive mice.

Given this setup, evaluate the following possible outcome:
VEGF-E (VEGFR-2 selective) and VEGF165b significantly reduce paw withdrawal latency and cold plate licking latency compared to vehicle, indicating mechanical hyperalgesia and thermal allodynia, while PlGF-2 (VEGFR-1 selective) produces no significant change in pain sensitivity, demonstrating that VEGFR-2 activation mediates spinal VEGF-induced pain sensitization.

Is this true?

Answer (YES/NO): NO